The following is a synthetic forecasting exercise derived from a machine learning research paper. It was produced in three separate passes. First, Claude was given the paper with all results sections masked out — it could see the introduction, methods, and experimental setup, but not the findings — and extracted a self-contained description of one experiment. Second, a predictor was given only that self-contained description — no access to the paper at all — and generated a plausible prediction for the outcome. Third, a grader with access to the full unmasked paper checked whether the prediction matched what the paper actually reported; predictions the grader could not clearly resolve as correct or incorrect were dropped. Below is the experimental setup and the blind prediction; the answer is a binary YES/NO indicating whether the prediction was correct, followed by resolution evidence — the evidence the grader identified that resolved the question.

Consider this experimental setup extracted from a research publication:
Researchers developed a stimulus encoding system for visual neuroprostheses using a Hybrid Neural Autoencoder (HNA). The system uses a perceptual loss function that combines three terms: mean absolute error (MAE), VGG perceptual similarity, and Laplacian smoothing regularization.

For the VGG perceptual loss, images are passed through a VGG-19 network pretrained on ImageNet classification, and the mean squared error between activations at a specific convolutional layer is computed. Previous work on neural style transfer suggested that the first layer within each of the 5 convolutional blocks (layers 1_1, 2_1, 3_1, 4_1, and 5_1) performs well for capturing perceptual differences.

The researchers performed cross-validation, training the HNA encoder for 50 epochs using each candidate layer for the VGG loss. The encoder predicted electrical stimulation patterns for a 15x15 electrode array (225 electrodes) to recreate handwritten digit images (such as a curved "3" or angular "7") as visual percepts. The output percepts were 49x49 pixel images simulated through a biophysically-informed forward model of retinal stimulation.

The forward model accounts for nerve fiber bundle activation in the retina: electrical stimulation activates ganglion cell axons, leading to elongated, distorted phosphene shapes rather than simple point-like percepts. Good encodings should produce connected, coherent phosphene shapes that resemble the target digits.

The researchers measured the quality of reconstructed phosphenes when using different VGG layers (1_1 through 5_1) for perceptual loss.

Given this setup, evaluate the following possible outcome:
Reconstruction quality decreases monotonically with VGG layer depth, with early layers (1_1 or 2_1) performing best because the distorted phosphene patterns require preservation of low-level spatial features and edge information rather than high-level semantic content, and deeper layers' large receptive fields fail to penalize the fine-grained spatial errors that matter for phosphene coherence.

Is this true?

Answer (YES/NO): NO